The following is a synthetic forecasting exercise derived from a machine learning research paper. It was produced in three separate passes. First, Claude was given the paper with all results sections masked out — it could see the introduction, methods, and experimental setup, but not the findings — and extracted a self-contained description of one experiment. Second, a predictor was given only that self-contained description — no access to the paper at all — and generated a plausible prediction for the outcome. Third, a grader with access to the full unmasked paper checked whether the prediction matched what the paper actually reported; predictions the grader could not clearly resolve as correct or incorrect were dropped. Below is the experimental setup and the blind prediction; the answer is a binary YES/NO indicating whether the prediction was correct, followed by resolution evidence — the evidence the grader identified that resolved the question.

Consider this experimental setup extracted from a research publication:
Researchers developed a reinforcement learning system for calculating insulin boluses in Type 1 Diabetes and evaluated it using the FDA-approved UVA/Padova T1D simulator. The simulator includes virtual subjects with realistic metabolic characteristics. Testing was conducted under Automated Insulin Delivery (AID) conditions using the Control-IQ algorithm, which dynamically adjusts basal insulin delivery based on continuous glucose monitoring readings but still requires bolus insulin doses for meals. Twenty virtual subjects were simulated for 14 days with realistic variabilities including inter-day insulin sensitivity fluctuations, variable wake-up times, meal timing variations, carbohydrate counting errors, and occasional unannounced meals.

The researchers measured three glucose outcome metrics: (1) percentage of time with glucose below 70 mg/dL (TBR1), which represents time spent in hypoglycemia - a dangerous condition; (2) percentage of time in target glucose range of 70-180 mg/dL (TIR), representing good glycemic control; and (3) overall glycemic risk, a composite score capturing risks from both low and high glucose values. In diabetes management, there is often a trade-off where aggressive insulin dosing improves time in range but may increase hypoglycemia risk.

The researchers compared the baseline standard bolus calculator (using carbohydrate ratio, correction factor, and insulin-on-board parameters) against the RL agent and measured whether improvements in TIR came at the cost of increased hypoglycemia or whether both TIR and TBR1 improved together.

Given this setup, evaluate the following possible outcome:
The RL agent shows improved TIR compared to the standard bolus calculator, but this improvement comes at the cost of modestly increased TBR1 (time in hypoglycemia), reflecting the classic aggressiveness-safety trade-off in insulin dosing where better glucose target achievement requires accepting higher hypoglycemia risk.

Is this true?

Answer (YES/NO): NO